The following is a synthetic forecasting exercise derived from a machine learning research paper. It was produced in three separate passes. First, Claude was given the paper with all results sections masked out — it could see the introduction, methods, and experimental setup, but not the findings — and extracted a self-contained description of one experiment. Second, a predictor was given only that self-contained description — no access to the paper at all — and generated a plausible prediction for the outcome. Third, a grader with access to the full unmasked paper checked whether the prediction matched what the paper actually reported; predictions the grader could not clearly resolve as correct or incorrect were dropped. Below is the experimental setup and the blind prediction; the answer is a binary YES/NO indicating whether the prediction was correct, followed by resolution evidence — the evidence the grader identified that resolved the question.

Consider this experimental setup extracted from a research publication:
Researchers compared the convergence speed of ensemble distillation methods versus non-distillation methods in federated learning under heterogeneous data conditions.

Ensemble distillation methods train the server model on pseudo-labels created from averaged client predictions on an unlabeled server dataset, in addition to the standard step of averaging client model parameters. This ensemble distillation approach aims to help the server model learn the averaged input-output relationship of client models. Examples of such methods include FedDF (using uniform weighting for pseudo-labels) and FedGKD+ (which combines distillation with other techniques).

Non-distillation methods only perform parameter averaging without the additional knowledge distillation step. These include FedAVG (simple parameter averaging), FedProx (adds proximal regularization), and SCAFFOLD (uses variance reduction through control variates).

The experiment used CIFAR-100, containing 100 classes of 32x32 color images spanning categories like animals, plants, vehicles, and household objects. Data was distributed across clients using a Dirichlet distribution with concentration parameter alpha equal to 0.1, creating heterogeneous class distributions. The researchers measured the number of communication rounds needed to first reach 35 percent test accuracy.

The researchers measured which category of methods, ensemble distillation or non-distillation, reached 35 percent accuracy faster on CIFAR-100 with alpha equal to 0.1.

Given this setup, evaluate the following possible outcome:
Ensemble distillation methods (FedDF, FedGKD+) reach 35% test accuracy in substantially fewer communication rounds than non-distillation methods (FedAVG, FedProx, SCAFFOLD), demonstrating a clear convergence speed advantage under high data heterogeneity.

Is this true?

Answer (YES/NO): YES